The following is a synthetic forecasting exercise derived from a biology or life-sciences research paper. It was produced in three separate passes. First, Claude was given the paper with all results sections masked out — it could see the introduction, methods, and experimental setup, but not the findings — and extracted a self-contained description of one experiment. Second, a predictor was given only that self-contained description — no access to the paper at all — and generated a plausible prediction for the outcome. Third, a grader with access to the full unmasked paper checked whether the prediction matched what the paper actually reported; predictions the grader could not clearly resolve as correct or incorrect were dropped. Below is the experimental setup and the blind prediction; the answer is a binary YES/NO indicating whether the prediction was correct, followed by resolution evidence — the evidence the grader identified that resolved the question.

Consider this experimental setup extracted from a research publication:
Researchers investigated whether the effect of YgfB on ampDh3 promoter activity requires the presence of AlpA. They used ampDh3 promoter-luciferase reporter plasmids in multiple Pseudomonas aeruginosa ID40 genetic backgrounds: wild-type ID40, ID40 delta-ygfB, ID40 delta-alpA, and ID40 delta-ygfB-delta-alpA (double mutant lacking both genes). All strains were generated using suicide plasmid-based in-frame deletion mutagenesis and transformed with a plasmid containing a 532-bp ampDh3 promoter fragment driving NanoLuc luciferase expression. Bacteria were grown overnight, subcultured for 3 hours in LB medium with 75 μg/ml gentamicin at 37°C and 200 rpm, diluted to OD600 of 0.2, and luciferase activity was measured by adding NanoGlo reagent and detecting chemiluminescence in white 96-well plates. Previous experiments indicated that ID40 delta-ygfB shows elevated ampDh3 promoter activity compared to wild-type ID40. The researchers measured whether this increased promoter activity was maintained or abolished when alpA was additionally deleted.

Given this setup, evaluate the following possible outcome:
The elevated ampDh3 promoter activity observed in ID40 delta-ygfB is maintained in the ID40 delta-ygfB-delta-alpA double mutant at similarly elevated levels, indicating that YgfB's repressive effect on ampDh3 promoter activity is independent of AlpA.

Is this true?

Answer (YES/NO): NO